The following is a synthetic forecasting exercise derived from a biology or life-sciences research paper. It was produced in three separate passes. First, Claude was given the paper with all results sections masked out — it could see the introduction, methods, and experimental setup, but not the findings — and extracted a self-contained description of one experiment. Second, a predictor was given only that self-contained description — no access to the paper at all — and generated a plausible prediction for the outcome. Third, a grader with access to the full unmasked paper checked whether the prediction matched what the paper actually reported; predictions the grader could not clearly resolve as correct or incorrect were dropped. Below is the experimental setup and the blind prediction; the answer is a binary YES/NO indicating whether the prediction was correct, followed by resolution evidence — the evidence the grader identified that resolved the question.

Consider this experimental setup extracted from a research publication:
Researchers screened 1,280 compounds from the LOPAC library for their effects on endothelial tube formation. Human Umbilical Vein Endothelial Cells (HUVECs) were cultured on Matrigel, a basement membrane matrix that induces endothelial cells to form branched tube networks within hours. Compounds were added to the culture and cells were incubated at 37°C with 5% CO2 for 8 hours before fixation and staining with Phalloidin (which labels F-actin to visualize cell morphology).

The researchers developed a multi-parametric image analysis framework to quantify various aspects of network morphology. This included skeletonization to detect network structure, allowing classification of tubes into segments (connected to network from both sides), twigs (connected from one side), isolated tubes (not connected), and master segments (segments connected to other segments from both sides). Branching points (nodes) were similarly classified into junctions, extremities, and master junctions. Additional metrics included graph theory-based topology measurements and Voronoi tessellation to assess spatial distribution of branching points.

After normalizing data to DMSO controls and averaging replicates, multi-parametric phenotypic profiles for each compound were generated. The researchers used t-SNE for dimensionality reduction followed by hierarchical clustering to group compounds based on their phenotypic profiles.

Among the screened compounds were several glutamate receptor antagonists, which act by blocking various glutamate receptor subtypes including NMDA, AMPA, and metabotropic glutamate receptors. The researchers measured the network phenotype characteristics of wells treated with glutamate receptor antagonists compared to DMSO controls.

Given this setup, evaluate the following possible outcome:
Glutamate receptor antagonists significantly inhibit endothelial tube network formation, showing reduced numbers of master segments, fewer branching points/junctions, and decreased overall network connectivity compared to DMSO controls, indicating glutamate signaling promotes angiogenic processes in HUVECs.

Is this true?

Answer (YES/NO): NO